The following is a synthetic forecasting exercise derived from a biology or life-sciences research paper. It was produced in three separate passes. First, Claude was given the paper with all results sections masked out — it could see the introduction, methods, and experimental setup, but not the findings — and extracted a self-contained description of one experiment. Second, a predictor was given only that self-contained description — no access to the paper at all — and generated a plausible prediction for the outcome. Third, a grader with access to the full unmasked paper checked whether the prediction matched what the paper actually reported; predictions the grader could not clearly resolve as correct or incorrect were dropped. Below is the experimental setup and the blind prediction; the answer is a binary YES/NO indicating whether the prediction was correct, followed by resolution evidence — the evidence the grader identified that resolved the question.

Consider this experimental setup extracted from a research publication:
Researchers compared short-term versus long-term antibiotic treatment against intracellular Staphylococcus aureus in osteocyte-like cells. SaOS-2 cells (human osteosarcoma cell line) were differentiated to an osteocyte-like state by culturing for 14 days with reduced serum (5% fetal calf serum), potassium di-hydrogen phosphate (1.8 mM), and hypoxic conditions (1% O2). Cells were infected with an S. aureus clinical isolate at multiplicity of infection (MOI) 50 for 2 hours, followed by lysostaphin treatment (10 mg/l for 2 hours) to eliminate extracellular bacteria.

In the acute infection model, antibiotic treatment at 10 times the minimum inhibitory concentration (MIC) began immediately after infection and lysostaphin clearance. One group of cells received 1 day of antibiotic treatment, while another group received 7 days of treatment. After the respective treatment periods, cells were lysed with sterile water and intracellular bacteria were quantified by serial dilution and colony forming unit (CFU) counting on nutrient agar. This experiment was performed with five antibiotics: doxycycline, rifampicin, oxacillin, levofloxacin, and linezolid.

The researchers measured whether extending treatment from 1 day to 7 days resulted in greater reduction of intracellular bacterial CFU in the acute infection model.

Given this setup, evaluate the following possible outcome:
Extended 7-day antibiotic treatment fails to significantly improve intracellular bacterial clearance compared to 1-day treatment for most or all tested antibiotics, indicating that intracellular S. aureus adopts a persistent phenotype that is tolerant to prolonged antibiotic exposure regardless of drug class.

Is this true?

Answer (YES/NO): NO